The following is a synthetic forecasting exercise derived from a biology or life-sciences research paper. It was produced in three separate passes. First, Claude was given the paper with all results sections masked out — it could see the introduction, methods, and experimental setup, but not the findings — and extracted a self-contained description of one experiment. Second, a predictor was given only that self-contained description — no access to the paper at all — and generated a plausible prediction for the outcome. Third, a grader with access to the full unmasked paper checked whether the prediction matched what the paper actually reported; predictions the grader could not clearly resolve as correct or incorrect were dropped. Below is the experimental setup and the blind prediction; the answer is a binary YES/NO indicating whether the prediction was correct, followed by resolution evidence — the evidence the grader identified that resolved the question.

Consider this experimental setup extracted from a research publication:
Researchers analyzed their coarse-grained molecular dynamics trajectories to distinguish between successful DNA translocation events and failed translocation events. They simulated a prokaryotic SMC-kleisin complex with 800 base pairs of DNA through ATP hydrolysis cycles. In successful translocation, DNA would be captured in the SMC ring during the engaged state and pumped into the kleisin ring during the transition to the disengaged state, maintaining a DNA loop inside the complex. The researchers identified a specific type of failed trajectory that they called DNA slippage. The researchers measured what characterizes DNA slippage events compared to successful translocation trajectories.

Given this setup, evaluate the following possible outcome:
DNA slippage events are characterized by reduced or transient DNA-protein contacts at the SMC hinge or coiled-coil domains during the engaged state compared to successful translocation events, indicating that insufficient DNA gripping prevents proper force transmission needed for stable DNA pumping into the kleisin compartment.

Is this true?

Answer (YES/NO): NO